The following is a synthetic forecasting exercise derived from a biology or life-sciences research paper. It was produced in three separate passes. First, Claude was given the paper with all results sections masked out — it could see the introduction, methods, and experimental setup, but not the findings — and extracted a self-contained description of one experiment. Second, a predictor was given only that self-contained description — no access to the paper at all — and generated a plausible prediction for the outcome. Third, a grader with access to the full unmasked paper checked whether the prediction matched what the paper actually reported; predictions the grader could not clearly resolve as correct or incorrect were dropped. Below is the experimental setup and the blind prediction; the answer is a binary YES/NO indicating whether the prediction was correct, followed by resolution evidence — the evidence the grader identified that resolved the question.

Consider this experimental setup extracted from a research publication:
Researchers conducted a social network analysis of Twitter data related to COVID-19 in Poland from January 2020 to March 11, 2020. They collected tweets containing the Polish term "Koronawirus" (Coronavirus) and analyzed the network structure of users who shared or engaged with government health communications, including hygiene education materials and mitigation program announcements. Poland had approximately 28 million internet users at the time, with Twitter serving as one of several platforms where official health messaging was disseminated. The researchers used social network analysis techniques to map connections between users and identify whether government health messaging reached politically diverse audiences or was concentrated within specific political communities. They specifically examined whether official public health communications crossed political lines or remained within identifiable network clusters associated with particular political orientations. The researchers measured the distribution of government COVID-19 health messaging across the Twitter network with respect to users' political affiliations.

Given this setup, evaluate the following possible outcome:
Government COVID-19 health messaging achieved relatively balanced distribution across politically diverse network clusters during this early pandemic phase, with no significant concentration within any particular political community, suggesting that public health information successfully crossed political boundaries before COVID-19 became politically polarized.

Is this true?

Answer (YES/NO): NO